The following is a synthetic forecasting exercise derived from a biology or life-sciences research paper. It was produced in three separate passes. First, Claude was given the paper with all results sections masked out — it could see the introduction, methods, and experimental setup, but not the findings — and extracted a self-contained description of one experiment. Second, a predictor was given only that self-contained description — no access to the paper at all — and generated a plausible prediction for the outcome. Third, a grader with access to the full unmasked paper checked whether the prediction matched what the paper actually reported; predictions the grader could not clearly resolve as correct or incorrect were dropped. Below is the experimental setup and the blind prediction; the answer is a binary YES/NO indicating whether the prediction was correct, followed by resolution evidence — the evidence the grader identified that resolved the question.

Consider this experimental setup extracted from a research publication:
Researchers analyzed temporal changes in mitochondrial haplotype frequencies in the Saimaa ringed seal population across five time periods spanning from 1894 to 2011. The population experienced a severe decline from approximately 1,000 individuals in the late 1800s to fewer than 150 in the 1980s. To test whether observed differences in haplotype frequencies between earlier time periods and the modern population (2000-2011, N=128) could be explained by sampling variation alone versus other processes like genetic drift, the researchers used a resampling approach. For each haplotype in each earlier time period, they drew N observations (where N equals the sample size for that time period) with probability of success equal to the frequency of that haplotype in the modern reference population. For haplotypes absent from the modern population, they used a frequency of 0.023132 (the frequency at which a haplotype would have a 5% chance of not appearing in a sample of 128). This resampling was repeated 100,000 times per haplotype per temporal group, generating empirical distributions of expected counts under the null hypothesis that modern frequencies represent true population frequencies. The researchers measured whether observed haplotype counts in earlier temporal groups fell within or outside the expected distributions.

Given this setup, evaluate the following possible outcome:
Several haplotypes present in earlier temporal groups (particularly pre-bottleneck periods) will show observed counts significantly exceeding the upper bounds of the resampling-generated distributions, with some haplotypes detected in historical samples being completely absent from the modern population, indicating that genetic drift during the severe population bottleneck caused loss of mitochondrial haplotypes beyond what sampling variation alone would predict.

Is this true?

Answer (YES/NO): YES